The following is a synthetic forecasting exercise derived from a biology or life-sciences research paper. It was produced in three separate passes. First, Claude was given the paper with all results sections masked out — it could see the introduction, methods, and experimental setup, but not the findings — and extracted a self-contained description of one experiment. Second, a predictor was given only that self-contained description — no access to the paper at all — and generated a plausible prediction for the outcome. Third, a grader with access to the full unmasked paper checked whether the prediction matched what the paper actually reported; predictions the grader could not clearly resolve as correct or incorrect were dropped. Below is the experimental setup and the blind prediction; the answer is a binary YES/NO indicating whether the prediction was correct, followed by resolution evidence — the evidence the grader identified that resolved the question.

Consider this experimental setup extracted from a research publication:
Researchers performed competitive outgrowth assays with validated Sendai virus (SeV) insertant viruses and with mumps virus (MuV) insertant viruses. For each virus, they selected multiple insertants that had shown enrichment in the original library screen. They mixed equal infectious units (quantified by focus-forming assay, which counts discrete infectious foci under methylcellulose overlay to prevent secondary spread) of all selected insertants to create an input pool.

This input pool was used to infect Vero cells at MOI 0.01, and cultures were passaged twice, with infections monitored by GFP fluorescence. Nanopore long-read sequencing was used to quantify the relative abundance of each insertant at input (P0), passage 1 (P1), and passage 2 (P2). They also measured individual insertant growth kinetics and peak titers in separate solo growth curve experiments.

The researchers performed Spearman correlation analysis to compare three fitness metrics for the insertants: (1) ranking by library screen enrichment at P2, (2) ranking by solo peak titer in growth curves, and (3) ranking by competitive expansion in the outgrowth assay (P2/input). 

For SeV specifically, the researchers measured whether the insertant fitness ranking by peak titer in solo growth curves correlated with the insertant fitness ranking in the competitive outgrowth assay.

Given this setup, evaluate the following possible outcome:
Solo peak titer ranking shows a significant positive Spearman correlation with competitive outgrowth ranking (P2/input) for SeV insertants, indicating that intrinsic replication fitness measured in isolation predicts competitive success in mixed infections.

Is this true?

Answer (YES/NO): YES